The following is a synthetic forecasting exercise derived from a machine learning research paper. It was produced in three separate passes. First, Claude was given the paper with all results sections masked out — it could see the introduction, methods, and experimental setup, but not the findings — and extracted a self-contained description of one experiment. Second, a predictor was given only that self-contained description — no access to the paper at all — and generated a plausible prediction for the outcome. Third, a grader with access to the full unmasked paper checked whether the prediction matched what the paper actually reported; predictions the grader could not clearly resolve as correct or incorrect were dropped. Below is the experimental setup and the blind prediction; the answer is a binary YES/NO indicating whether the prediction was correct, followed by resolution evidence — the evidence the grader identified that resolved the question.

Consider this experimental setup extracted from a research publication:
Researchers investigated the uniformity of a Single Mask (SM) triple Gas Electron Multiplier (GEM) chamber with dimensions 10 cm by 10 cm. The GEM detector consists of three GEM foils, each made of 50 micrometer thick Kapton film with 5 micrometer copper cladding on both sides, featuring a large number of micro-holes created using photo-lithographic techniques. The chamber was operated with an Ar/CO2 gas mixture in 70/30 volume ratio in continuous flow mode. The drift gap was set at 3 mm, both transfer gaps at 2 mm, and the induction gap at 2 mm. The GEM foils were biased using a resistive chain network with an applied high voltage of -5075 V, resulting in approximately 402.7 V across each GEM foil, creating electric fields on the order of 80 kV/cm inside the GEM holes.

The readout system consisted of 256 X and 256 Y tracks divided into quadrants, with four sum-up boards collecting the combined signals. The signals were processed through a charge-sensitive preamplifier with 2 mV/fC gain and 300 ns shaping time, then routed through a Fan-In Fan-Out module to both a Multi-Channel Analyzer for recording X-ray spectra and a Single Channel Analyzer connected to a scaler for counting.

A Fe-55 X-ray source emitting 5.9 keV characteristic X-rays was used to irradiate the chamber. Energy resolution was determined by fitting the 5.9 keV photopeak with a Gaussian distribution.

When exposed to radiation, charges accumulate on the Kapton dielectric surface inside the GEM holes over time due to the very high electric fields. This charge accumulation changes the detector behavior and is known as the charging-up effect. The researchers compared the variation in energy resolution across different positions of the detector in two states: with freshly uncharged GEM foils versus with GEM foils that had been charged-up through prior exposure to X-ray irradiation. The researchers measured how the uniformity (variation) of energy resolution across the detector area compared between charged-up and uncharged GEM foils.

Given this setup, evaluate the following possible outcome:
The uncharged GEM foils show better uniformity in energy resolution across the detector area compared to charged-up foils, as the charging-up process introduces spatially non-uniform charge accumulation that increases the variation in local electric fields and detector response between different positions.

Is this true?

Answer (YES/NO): NO